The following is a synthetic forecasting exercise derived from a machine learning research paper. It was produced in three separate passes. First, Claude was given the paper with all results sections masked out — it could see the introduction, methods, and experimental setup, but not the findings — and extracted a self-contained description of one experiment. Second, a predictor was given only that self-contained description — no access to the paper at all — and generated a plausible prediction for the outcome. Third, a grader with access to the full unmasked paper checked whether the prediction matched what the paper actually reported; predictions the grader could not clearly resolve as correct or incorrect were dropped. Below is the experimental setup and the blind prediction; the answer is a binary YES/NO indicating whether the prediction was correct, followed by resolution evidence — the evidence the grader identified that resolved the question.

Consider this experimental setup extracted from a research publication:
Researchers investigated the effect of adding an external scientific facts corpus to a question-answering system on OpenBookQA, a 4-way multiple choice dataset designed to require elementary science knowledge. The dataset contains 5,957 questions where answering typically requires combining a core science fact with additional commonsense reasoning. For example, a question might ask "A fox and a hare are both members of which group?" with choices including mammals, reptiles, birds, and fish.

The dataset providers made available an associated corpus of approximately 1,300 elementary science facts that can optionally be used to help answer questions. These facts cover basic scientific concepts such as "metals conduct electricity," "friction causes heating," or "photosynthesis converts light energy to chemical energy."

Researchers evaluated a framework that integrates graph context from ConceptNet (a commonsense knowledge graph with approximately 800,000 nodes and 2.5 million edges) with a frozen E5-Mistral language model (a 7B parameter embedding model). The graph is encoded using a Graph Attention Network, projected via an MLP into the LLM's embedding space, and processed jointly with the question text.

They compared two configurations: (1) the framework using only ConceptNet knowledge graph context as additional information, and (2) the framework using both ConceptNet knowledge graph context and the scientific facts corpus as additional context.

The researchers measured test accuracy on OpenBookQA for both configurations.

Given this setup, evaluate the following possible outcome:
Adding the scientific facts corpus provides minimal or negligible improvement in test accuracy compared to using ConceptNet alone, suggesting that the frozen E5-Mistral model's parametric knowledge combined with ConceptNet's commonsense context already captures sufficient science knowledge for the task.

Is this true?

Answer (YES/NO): NO